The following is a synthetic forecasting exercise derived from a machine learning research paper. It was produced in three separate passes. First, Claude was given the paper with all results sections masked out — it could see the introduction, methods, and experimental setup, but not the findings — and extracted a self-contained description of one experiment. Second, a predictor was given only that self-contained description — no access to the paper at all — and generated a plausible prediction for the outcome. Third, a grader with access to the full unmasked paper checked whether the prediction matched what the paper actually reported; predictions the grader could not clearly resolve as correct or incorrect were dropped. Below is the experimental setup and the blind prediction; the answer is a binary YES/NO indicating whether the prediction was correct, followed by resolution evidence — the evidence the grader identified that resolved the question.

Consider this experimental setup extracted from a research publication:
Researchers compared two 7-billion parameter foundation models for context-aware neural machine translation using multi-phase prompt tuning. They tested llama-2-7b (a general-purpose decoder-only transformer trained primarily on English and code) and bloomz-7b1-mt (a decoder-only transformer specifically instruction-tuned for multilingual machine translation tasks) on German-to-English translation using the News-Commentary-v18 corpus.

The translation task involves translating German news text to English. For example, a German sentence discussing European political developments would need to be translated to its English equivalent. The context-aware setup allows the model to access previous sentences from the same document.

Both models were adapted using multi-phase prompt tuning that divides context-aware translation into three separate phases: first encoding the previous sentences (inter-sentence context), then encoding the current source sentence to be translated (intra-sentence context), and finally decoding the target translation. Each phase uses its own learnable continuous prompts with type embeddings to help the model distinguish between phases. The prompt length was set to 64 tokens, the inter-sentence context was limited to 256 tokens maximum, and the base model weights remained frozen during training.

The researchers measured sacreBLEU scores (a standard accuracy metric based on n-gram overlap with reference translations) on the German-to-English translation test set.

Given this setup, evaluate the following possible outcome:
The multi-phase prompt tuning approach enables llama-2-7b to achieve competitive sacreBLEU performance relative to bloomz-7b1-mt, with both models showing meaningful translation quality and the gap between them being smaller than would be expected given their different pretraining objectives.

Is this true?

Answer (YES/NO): NO